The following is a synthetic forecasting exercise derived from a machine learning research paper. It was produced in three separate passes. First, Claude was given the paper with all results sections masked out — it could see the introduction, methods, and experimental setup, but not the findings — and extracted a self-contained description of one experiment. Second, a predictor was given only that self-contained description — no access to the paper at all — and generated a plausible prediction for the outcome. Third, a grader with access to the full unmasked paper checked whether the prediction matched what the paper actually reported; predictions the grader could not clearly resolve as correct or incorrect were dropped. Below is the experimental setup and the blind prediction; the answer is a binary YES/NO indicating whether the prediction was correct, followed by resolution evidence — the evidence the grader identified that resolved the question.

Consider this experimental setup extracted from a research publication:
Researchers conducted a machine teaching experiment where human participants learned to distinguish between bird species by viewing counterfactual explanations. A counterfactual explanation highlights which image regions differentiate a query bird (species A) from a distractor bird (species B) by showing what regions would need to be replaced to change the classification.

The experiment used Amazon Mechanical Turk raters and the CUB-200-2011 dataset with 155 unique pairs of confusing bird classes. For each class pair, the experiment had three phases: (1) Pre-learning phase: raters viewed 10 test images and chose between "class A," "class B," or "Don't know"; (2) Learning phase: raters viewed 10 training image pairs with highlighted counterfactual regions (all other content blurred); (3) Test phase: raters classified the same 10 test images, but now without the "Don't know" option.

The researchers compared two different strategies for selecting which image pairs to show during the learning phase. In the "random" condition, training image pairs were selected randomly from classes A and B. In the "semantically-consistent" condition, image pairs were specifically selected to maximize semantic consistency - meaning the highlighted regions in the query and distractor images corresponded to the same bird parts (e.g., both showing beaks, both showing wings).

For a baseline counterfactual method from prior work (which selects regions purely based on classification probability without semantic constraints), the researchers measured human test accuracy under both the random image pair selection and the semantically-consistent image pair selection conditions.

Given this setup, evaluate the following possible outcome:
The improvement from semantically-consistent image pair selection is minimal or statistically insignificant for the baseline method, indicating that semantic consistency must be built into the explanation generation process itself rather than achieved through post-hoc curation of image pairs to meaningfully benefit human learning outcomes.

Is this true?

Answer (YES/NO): NO